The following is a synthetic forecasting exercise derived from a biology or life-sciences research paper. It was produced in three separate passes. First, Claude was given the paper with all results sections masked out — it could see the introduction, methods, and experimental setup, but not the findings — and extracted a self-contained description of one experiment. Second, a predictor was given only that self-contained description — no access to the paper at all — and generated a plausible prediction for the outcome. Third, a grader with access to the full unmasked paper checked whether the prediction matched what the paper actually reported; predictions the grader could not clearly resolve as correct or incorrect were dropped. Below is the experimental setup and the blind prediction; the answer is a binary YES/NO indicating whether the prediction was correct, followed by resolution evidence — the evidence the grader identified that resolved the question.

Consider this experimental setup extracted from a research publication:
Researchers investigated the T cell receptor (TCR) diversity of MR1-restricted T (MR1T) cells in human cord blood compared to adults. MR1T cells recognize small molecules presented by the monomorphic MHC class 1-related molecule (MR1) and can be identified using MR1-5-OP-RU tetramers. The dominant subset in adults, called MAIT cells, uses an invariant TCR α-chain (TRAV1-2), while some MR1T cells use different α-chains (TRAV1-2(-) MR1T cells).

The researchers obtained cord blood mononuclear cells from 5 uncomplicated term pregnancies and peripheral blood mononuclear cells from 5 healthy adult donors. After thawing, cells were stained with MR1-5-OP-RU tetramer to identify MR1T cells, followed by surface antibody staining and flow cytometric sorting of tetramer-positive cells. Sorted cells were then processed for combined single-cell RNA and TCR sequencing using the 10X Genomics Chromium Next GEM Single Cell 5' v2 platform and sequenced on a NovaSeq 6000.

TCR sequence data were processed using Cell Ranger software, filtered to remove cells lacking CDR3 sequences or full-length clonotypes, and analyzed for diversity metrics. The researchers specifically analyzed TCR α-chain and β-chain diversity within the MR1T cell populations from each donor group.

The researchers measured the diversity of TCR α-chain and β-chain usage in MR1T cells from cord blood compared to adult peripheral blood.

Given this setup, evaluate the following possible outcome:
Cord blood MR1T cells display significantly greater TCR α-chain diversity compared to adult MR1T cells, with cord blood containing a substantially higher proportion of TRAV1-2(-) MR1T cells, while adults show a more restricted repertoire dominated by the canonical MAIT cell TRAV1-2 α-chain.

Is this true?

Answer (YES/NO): YES